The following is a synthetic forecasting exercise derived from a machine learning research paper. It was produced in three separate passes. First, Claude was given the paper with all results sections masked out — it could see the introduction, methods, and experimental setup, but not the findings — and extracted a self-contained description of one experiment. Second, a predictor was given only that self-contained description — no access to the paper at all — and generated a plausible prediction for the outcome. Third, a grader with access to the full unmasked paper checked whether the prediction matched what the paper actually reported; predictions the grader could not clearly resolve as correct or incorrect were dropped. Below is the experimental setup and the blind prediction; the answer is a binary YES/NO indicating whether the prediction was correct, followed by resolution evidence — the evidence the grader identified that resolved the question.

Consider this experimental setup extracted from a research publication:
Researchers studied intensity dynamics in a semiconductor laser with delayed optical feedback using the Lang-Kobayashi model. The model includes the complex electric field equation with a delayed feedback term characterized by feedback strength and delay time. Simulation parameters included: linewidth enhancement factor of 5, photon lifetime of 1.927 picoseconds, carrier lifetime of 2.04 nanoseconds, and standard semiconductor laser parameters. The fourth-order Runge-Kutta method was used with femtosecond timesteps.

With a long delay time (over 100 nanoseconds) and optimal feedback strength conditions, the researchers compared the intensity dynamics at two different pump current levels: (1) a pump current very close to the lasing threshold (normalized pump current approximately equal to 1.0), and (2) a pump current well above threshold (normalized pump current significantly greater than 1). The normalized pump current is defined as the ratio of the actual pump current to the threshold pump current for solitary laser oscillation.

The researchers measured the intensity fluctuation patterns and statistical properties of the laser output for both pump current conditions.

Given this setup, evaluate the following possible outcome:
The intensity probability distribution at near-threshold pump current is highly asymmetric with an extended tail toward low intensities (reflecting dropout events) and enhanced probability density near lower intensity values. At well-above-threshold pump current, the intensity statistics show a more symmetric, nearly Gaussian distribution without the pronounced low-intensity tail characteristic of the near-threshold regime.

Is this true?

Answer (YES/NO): NO